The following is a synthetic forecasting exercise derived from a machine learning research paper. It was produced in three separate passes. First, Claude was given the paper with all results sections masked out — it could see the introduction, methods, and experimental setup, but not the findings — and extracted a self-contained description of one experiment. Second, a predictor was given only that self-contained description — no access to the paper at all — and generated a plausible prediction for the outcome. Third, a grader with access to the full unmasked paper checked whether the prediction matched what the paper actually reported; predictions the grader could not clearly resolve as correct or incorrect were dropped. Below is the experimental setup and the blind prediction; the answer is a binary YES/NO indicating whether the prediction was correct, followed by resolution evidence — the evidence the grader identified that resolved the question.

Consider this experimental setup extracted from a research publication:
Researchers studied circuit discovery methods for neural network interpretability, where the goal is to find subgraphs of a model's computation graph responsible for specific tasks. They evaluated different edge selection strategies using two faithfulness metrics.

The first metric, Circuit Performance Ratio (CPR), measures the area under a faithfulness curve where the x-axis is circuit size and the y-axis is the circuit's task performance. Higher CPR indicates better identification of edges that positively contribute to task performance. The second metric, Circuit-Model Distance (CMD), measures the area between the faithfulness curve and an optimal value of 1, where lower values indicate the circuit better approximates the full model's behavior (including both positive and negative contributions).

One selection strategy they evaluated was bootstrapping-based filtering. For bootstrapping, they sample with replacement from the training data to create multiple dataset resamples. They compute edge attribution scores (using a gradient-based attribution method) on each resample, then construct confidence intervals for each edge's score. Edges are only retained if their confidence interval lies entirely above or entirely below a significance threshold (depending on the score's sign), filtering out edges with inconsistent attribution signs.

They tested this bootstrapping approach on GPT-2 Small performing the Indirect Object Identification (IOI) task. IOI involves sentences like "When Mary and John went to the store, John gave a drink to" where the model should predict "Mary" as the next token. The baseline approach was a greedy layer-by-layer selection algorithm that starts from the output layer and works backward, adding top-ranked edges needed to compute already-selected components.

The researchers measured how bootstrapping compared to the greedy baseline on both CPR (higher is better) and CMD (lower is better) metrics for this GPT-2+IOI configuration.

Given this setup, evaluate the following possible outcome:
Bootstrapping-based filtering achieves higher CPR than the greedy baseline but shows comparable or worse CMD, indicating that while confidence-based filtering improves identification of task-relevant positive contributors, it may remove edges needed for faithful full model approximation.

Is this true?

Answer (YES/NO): YES